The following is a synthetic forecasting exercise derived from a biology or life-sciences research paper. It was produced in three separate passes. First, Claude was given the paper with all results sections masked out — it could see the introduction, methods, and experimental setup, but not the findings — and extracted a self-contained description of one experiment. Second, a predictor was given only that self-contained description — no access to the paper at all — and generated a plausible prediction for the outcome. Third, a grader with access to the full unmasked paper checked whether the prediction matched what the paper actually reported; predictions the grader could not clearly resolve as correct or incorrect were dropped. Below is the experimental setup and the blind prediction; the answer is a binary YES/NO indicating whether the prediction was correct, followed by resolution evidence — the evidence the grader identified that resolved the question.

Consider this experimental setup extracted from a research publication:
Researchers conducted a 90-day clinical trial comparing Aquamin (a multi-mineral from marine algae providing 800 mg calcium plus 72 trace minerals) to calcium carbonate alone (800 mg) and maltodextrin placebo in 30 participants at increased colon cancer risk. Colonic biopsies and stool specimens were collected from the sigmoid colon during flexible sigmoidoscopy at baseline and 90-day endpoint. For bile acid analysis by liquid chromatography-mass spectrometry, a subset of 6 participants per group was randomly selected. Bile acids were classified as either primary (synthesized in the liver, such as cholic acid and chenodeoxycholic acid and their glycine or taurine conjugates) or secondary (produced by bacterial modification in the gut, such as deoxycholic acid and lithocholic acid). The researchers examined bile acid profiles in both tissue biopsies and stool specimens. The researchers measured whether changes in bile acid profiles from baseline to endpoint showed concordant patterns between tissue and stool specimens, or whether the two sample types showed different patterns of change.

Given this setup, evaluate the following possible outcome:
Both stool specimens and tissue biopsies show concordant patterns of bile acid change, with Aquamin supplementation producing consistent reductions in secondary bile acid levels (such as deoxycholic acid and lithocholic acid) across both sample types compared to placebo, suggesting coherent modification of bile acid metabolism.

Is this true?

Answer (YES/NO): NO